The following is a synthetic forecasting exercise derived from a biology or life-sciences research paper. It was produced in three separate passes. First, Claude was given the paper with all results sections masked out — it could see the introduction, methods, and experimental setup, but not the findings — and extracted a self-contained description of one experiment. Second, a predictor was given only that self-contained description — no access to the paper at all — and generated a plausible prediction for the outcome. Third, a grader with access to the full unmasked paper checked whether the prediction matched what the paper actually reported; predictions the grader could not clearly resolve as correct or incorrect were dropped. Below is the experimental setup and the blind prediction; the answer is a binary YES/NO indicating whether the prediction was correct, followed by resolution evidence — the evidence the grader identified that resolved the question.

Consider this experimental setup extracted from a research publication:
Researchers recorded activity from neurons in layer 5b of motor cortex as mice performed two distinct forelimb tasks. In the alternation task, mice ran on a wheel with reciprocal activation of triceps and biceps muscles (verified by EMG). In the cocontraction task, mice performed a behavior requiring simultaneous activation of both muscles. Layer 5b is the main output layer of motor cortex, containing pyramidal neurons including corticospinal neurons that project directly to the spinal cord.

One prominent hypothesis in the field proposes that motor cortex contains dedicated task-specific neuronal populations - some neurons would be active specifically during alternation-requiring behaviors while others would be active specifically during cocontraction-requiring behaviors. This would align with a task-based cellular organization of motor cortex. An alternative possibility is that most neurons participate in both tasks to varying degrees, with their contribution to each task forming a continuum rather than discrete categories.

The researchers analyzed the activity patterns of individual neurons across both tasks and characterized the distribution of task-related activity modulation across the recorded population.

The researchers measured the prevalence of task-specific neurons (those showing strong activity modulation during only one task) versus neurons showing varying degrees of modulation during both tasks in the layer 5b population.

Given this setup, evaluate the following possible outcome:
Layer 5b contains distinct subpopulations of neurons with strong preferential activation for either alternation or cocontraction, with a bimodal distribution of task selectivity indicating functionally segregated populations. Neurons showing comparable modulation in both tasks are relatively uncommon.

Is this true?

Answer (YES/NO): NO